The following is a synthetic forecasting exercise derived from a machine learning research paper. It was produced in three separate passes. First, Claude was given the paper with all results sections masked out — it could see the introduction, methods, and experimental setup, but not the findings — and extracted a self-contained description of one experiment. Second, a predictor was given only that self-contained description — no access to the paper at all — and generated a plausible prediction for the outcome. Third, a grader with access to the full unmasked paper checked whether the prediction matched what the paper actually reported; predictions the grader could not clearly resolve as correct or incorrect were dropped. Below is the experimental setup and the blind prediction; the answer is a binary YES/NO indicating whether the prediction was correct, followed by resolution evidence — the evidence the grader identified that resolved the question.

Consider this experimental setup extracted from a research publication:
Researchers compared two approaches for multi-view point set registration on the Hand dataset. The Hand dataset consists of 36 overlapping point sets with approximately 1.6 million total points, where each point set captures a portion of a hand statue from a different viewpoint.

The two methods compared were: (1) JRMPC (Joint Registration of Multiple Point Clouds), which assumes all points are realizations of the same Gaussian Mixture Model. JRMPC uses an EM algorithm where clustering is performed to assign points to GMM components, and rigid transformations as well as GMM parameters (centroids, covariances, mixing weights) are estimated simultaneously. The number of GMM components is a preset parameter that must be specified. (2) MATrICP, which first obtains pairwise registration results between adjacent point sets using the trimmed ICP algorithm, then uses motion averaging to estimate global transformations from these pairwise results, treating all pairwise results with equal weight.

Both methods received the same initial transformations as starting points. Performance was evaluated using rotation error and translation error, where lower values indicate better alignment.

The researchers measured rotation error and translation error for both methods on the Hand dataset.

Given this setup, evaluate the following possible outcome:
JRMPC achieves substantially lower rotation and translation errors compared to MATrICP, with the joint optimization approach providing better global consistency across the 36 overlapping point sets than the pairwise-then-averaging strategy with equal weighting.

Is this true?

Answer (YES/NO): YES